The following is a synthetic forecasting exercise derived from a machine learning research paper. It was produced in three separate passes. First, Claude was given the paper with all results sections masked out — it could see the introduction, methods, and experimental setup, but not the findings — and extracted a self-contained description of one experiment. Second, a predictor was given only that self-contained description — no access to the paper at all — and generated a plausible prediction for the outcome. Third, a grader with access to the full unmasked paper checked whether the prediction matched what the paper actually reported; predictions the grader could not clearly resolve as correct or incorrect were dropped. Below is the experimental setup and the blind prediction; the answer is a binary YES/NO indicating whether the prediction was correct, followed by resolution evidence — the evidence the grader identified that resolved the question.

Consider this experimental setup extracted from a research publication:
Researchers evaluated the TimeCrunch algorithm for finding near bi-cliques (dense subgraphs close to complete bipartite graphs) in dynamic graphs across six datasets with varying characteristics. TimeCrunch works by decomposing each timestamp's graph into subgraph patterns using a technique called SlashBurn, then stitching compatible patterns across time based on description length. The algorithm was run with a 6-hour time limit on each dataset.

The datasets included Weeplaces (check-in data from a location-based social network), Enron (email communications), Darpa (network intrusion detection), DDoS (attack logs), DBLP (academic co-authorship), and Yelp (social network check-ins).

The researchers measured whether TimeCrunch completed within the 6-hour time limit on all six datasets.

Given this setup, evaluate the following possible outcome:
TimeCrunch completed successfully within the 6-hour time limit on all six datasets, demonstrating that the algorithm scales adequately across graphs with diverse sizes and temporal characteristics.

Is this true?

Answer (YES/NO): NO